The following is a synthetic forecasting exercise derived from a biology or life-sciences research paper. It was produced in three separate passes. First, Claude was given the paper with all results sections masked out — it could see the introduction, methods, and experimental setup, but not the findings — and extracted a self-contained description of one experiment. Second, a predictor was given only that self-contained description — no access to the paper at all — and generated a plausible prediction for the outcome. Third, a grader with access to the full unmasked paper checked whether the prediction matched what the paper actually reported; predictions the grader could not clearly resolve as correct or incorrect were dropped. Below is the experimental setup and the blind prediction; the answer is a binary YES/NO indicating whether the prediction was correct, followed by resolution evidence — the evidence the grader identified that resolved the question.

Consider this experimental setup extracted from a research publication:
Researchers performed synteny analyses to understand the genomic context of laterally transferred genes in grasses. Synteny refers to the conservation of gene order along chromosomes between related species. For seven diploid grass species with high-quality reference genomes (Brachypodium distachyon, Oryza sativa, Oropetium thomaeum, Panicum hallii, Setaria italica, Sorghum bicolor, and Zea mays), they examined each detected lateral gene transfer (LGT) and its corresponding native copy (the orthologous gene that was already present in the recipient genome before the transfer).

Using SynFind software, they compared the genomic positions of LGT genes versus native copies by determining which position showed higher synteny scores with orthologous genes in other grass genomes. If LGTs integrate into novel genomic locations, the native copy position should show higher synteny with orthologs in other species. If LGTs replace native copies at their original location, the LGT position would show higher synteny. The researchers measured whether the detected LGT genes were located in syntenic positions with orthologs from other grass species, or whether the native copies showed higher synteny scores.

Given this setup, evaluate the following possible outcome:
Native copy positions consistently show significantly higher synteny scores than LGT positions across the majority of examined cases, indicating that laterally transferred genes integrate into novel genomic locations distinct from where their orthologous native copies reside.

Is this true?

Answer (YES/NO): YES